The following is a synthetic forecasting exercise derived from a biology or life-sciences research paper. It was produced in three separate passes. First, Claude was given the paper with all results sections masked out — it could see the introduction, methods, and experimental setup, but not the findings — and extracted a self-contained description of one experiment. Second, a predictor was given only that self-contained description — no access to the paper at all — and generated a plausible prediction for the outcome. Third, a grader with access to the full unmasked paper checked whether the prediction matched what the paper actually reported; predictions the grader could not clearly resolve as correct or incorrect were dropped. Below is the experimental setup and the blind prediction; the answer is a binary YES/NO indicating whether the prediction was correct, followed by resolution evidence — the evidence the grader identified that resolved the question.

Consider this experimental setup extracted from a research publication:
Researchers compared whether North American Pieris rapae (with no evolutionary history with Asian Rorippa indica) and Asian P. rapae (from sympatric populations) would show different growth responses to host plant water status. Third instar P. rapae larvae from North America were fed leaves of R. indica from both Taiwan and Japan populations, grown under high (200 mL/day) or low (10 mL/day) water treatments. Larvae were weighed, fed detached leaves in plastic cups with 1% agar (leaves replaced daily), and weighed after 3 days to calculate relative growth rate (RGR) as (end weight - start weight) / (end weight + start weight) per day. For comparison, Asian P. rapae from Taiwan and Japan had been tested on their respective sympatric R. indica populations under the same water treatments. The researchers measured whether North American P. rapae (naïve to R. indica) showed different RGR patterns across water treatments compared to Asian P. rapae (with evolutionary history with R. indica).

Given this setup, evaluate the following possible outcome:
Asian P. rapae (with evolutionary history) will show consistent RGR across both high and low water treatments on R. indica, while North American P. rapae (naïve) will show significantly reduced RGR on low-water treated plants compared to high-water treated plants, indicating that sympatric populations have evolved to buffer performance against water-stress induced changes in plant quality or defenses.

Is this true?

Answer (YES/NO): YES